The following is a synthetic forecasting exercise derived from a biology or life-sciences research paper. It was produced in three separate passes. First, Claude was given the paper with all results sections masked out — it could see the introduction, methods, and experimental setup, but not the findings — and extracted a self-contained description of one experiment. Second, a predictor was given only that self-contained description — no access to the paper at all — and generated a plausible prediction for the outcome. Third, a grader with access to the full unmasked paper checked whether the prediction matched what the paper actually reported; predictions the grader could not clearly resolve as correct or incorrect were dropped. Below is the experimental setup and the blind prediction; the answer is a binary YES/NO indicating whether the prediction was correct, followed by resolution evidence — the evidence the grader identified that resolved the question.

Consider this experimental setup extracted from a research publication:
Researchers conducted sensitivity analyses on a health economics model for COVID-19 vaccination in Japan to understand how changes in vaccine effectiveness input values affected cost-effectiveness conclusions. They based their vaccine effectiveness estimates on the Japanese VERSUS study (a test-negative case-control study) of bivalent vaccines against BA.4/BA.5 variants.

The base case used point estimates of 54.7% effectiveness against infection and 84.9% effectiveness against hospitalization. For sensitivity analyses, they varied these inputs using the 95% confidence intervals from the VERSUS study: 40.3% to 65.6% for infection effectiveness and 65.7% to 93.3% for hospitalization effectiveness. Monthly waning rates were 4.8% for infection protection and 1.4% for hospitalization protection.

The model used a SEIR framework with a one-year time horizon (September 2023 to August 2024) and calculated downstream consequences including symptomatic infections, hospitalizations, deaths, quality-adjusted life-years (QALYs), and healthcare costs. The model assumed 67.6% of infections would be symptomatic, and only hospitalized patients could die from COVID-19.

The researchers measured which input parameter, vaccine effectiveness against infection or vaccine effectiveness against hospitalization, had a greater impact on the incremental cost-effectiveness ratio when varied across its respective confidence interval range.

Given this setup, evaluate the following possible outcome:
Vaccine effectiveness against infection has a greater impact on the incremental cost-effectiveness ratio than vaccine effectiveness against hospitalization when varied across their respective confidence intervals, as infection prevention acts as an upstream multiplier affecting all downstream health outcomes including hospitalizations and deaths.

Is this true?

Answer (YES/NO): YES